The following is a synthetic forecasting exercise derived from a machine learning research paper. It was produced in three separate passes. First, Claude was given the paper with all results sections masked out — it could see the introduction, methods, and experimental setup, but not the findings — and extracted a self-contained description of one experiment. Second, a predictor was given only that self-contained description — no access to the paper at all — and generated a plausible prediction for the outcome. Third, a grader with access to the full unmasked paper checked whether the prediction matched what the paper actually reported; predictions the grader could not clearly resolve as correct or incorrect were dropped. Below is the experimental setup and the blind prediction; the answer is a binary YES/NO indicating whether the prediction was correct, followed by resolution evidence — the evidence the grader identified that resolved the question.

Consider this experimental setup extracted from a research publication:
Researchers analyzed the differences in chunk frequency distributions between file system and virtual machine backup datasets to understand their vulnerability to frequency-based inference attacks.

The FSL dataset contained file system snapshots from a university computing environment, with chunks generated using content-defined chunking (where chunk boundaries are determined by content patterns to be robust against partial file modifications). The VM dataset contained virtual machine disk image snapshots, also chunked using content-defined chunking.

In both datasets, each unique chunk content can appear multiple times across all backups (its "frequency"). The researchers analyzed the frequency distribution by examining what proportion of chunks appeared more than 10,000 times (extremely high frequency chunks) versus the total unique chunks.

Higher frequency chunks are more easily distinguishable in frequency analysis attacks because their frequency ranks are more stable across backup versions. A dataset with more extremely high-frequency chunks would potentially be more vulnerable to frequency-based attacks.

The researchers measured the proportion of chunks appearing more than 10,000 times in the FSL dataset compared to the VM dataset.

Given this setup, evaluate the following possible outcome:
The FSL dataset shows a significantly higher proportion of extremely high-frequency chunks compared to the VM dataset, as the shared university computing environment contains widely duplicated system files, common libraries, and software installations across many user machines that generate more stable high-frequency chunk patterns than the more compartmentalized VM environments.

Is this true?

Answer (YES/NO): NO